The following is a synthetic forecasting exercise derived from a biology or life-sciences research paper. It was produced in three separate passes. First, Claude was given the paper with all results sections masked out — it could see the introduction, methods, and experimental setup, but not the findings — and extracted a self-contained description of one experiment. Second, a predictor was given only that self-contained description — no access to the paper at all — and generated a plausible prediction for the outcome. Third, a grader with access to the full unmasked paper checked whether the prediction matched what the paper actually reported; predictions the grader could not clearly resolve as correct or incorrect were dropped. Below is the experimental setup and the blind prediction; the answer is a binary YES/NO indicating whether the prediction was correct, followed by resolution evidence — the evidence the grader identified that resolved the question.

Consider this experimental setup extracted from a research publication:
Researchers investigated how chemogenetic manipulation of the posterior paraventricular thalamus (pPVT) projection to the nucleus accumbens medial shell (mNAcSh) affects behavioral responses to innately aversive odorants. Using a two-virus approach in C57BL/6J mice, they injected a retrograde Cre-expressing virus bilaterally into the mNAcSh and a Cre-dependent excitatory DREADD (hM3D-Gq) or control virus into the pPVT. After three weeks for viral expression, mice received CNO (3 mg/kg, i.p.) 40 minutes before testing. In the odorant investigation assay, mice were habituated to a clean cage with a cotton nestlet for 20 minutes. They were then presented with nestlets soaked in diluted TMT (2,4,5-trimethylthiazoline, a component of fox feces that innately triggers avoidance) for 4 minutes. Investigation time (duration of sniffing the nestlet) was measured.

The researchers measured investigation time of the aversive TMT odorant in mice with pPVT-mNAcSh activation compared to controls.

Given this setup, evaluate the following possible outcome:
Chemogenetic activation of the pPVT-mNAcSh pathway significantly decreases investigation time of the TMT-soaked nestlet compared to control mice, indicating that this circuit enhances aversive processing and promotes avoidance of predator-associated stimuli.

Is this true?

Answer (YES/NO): NO